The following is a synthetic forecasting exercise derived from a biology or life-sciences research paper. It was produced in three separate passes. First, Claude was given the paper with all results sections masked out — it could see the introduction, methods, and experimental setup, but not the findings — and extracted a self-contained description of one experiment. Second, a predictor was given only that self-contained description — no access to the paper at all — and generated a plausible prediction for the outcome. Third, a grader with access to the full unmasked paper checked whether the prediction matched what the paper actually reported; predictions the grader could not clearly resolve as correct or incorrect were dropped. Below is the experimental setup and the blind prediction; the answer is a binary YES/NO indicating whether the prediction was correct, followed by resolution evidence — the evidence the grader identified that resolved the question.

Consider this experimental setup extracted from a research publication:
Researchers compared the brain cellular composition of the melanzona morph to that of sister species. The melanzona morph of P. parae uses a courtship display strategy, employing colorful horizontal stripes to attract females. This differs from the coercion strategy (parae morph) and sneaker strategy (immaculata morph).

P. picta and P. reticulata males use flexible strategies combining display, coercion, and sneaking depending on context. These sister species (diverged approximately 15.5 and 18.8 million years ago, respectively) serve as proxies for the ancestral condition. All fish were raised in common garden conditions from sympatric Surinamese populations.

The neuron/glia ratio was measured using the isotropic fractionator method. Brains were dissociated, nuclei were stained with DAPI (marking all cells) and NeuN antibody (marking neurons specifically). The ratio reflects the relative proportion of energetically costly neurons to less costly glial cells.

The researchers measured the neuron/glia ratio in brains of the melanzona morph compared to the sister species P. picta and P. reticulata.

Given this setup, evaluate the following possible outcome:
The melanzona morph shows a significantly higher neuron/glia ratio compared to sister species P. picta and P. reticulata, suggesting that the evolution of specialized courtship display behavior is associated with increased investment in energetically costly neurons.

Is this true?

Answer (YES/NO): NO